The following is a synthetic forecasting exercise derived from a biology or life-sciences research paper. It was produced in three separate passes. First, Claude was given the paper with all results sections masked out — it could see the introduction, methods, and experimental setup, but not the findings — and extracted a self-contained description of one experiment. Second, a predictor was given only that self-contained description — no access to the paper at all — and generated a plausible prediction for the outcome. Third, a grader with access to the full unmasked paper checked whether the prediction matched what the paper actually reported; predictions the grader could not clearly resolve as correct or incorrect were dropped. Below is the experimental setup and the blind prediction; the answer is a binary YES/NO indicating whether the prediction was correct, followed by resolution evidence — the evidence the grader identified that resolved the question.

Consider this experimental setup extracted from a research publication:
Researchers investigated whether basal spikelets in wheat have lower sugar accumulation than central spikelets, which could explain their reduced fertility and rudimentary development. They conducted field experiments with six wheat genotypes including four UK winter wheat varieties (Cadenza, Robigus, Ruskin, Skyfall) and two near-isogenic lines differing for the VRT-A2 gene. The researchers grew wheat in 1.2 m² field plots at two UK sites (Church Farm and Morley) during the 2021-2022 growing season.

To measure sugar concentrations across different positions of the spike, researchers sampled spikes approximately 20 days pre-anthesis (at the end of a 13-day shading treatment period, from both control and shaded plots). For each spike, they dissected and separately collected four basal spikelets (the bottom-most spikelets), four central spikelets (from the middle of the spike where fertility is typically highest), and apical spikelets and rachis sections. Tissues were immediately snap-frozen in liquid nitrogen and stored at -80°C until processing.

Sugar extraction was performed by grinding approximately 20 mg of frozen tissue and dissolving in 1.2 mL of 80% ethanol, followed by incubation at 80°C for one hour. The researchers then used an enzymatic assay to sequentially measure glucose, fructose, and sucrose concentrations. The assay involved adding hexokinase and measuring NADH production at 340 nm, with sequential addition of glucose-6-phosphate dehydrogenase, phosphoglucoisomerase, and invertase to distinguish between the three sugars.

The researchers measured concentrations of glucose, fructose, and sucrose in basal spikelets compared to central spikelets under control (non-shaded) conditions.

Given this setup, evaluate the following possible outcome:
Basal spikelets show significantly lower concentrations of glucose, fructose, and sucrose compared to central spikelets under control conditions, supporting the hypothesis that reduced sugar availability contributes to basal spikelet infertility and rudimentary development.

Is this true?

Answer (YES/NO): NO